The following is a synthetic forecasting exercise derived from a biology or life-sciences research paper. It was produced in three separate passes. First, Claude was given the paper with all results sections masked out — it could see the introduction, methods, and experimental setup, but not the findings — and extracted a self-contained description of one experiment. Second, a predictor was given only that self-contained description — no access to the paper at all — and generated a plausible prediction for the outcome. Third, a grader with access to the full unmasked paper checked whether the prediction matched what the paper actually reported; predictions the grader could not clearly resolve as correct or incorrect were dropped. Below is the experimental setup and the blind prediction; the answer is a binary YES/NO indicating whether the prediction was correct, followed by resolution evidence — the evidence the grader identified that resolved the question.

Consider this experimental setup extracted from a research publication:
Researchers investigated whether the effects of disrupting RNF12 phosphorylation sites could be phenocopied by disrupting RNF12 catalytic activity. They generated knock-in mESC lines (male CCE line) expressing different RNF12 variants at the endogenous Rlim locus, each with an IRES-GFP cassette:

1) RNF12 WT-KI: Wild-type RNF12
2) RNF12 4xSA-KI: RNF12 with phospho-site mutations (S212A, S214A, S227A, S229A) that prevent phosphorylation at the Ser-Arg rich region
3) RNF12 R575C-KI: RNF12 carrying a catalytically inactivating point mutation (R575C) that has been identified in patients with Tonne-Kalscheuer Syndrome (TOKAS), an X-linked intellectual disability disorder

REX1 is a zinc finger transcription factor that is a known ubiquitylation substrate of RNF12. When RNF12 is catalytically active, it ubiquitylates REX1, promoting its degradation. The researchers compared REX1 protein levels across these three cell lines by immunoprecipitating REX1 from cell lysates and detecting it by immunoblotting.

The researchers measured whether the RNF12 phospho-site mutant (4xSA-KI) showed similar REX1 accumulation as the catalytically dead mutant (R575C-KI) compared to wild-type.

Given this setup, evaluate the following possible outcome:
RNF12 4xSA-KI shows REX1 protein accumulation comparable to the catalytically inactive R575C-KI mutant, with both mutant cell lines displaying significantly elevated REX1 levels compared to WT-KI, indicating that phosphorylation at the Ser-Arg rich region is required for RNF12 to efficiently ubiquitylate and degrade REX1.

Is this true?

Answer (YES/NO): YES